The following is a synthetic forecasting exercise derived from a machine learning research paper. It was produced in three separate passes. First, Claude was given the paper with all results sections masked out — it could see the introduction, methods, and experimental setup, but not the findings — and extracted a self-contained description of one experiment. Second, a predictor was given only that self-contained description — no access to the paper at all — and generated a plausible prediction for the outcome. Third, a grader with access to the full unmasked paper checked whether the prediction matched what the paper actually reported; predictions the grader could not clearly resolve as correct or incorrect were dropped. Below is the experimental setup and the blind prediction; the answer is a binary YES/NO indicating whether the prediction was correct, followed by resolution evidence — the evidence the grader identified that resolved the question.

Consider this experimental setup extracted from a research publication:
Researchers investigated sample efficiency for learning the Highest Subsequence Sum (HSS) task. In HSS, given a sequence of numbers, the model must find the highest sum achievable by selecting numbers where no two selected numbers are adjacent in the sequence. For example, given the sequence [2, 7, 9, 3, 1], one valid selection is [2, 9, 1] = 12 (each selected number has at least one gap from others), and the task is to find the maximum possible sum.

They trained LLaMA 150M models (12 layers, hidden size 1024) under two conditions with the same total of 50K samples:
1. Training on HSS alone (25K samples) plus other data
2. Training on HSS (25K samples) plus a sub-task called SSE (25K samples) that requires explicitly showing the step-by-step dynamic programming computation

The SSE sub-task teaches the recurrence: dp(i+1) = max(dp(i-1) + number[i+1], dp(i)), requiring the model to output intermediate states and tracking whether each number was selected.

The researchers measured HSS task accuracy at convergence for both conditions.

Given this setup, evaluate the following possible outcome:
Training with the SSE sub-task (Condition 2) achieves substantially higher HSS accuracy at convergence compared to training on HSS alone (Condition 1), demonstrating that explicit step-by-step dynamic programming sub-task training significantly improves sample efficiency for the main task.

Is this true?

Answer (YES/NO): NO